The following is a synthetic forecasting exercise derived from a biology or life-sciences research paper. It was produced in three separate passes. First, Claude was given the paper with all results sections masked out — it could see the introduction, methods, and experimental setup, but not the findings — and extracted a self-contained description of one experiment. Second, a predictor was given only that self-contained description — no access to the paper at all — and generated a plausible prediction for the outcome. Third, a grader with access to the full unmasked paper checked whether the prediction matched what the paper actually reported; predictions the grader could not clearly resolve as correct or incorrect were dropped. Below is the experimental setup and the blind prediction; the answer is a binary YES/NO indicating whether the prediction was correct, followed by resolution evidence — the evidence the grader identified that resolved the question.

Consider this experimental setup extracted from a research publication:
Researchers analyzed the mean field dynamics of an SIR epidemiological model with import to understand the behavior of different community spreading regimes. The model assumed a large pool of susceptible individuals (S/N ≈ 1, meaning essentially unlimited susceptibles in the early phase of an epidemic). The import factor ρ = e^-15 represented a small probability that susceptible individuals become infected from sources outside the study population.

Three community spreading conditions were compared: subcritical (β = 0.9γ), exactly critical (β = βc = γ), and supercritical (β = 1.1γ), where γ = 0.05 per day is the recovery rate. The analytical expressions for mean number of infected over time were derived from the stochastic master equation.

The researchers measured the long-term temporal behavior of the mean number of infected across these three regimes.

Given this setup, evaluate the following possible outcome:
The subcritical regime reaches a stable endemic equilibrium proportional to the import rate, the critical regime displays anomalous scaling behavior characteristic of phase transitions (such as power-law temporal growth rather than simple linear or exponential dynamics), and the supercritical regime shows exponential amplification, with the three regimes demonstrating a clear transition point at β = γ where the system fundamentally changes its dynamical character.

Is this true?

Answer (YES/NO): NO